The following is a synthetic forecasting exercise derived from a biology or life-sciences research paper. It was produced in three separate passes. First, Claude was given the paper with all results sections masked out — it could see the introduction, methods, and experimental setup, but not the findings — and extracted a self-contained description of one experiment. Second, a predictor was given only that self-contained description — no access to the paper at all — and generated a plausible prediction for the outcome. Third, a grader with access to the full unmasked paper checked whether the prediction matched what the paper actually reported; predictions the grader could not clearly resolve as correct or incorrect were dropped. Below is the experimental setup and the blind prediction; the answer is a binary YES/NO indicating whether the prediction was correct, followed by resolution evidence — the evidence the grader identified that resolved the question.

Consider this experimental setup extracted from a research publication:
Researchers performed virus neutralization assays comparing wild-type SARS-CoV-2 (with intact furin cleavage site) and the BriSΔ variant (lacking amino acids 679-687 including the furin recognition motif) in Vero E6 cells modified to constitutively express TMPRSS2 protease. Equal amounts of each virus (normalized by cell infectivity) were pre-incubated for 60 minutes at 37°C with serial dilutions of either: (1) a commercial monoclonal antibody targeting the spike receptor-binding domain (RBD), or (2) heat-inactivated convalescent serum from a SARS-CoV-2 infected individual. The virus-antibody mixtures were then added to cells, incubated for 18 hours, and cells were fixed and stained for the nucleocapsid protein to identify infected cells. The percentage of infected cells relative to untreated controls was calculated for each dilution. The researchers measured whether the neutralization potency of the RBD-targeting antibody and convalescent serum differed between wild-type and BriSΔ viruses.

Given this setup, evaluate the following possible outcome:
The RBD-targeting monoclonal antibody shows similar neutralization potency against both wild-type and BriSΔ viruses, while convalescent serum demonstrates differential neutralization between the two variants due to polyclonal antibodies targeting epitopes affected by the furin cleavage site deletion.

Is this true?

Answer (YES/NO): NO